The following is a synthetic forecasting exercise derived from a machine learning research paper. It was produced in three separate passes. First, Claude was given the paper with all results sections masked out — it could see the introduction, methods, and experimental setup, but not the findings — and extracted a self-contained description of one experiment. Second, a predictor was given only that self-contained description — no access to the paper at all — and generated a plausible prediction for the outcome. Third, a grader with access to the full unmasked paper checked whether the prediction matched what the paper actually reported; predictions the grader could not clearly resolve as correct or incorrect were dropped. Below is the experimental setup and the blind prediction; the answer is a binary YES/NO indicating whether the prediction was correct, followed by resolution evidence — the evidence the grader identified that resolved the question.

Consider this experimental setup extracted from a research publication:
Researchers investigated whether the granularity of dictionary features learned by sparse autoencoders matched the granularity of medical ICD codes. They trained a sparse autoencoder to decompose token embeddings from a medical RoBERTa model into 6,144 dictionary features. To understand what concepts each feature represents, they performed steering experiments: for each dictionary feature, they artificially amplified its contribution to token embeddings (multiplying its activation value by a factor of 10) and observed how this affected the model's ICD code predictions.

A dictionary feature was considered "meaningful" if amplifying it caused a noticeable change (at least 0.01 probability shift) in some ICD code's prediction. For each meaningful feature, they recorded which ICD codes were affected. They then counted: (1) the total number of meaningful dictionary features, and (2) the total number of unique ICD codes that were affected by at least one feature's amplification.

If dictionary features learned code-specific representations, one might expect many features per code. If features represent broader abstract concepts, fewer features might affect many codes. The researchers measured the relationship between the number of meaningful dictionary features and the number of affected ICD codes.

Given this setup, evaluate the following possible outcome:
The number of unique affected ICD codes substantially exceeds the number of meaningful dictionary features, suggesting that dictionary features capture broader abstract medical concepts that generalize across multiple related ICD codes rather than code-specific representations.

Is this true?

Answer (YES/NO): YES